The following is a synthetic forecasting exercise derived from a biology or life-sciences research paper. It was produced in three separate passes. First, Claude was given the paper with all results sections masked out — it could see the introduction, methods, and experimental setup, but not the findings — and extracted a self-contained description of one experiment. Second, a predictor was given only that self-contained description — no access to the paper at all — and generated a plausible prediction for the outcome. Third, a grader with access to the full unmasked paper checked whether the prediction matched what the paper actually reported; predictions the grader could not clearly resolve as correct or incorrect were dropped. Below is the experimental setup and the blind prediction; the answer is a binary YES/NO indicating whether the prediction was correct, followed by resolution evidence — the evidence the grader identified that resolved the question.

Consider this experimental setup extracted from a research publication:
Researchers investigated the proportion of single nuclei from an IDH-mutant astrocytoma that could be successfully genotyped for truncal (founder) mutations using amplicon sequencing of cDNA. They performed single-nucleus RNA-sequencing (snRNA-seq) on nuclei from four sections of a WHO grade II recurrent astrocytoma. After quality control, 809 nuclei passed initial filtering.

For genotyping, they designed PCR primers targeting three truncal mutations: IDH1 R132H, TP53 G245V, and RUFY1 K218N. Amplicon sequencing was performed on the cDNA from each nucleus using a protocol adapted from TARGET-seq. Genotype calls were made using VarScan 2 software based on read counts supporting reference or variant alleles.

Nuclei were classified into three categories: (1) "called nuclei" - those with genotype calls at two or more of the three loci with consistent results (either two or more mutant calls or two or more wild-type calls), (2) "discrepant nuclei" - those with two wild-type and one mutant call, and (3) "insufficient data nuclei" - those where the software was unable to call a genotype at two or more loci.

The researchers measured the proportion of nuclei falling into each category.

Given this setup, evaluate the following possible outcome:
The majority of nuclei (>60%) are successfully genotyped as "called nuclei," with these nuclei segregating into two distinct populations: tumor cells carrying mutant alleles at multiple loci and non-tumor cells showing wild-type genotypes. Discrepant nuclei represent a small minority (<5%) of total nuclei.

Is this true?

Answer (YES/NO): YES